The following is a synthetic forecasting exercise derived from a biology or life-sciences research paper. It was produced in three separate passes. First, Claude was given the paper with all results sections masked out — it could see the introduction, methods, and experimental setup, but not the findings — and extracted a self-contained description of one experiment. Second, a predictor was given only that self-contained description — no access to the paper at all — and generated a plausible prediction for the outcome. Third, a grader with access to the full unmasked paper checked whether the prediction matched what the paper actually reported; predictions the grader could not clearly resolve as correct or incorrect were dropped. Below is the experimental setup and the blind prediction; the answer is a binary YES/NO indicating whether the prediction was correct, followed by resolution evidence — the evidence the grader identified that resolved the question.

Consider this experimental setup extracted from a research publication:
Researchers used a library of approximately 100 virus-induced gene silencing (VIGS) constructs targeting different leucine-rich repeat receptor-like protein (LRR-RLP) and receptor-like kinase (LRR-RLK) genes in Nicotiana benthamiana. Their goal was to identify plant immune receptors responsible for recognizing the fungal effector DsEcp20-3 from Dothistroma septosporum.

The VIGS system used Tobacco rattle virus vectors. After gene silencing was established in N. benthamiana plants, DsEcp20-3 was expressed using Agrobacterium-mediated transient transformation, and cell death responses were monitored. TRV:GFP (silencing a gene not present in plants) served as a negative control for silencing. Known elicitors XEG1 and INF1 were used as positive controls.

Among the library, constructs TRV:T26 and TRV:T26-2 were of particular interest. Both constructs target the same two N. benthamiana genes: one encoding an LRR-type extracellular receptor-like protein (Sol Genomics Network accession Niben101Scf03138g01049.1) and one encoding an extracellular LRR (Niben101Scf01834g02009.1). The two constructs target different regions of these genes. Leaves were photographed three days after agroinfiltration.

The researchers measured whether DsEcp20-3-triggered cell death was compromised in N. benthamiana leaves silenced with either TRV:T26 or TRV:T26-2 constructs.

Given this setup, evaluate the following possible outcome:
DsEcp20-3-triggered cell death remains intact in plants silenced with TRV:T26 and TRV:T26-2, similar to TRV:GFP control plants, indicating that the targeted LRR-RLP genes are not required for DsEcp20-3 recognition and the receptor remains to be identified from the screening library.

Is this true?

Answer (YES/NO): NO